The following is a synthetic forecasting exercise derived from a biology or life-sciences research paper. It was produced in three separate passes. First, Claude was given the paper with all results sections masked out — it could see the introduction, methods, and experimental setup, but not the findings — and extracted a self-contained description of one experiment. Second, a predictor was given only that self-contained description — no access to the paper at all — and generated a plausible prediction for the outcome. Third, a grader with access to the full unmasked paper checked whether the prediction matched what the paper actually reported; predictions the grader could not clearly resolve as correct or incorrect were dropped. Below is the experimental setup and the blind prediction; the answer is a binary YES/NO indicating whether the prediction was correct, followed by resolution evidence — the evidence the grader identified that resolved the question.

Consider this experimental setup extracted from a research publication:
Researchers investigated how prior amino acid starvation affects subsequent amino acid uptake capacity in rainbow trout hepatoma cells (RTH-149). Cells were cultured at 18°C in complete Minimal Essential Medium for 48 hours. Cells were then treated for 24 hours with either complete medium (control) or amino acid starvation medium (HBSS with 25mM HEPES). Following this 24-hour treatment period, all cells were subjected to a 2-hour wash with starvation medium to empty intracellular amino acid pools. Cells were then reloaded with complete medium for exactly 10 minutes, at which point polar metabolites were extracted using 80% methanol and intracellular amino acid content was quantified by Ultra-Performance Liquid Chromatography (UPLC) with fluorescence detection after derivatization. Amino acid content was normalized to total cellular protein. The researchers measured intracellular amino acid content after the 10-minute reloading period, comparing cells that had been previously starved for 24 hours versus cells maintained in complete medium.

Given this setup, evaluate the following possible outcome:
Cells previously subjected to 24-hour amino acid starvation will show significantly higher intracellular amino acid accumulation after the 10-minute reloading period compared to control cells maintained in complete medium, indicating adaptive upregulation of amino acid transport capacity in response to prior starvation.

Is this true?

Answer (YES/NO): YES